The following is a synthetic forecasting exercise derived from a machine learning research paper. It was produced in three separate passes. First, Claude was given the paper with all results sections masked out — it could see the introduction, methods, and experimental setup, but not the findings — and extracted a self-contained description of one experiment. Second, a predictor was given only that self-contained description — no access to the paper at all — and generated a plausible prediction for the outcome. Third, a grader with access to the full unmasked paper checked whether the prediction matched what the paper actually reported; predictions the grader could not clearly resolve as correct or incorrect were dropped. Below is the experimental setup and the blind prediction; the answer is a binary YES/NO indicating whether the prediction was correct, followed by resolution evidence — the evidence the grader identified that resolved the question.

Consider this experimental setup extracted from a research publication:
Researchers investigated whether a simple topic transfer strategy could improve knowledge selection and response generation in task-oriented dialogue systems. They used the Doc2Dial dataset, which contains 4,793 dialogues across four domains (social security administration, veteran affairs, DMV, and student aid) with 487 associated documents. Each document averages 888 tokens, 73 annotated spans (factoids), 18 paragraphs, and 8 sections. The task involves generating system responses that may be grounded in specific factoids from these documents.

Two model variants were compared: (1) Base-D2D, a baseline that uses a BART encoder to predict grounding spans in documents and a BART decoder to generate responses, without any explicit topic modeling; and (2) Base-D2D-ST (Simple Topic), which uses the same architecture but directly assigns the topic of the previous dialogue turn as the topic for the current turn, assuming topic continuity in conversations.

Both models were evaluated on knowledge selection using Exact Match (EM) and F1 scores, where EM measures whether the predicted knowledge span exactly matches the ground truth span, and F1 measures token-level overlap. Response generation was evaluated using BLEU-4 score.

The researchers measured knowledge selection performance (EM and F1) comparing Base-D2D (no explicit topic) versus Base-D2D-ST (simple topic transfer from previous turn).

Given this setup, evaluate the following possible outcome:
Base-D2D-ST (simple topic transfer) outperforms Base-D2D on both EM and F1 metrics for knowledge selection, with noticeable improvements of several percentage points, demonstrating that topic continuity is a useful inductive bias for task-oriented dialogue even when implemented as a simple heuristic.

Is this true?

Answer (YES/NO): NO